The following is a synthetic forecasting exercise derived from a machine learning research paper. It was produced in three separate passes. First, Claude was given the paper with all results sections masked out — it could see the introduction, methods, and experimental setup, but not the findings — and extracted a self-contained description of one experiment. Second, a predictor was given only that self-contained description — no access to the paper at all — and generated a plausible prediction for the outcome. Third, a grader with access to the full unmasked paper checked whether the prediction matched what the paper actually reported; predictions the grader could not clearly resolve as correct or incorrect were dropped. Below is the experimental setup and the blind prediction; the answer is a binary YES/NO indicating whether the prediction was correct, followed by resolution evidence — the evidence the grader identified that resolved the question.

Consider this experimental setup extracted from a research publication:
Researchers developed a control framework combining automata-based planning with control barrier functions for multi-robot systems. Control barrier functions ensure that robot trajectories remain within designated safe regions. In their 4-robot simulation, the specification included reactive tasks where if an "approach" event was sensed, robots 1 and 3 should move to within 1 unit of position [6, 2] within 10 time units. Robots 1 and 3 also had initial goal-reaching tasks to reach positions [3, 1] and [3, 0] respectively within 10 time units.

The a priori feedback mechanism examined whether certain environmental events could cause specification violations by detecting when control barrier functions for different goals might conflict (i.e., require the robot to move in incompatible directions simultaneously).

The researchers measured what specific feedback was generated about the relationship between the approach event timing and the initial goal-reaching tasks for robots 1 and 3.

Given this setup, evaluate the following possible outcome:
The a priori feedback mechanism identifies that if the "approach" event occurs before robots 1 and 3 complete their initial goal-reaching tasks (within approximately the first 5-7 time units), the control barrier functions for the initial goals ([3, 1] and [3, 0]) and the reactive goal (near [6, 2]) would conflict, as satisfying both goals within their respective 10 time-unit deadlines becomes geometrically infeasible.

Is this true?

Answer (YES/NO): NO